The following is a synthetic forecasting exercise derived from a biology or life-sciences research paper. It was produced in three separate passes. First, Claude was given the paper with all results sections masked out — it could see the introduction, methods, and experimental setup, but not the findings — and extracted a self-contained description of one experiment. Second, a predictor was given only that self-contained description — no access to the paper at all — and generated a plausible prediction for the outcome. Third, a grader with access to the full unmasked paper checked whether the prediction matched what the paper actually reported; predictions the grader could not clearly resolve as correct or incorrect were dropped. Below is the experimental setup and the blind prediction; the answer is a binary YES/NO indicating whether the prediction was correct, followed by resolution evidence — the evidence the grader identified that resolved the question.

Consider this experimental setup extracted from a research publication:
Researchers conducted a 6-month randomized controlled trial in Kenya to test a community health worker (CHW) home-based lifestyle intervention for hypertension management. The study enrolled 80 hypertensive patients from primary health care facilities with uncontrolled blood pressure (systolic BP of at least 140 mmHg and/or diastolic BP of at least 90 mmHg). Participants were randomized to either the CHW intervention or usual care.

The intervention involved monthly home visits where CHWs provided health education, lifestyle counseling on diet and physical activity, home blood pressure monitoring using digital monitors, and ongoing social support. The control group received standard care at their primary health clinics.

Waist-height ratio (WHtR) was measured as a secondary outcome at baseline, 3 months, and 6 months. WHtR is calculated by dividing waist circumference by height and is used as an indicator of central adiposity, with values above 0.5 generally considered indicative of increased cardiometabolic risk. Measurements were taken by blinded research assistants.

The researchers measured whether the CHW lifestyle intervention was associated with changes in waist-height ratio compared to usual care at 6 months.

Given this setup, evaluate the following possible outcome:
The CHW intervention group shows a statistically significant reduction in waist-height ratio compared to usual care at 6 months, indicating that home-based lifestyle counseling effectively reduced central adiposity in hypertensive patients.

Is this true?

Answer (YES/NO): NO